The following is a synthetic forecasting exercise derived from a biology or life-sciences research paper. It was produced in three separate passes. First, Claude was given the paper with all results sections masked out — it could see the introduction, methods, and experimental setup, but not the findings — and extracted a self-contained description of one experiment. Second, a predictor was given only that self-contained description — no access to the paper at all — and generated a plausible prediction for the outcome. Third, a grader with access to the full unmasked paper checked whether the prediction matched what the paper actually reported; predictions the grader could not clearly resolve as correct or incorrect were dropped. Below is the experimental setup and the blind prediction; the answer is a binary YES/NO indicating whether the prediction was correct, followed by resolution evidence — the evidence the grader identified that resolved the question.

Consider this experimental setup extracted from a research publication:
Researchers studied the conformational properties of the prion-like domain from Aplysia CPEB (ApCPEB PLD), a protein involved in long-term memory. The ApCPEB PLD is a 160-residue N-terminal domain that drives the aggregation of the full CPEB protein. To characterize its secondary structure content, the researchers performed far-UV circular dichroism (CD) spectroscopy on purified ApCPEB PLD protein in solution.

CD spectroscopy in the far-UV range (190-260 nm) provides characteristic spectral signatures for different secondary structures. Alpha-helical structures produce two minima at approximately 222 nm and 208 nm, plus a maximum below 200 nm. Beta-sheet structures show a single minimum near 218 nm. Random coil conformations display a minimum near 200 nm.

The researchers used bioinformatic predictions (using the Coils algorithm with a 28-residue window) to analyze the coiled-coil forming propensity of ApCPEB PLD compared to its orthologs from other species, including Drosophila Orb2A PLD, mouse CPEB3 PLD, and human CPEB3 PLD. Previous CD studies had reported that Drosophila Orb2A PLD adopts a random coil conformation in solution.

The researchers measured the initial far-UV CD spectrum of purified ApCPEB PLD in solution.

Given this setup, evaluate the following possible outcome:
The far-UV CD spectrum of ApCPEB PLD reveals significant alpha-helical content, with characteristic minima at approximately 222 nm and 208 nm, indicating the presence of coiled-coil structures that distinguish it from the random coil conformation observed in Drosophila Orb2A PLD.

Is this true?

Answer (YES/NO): YES